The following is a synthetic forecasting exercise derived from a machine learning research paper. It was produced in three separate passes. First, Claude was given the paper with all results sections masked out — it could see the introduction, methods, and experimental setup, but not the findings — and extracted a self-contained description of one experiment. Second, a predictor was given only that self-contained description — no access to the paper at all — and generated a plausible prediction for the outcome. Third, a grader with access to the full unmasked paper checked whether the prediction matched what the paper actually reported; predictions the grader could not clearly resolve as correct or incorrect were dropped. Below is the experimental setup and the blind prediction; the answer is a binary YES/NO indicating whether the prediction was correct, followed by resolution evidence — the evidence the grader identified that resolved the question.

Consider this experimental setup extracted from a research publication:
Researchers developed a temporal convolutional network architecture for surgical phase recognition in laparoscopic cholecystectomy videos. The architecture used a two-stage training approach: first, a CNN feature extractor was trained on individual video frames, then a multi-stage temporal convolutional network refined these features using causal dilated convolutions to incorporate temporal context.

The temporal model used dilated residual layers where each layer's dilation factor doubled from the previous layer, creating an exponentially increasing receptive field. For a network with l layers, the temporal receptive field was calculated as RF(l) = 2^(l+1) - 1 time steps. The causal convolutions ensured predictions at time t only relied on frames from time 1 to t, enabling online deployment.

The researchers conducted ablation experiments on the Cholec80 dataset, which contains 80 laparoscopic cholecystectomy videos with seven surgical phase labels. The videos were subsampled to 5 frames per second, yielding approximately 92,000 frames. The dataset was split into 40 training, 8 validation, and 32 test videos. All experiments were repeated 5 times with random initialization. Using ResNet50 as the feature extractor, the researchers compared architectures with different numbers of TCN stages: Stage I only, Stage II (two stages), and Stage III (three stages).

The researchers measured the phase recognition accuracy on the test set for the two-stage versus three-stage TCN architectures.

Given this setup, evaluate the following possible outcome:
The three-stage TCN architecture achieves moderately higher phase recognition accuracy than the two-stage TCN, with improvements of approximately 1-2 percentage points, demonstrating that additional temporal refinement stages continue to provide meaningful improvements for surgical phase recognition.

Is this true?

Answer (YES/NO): NO